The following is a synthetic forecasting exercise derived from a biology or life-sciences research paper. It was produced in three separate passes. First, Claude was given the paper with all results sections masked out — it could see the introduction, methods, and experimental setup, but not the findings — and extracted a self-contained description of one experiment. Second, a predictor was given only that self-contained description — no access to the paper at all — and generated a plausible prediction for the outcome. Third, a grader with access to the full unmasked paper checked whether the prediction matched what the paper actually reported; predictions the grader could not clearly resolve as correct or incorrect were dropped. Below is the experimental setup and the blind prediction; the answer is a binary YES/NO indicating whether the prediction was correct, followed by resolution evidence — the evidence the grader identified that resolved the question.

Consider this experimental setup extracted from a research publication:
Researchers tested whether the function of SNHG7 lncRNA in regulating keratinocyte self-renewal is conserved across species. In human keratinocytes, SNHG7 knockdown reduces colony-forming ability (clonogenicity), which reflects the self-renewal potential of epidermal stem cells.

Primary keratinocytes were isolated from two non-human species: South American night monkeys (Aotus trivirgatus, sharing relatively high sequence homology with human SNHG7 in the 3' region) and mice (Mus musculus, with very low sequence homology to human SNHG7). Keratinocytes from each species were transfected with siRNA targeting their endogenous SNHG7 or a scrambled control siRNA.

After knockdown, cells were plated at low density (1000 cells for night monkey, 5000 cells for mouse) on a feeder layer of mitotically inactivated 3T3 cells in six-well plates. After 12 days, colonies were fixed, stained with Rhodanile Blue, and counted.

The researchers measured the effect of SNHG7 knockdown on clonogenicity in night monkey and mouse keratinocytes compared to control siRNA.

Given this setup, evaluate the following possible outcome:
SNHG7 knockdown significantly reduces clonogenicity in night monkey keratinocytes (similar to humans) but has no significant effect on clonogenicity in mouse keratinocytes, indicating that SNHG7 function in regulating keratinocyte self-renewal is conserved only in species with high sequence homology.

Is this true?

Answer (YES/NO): NO